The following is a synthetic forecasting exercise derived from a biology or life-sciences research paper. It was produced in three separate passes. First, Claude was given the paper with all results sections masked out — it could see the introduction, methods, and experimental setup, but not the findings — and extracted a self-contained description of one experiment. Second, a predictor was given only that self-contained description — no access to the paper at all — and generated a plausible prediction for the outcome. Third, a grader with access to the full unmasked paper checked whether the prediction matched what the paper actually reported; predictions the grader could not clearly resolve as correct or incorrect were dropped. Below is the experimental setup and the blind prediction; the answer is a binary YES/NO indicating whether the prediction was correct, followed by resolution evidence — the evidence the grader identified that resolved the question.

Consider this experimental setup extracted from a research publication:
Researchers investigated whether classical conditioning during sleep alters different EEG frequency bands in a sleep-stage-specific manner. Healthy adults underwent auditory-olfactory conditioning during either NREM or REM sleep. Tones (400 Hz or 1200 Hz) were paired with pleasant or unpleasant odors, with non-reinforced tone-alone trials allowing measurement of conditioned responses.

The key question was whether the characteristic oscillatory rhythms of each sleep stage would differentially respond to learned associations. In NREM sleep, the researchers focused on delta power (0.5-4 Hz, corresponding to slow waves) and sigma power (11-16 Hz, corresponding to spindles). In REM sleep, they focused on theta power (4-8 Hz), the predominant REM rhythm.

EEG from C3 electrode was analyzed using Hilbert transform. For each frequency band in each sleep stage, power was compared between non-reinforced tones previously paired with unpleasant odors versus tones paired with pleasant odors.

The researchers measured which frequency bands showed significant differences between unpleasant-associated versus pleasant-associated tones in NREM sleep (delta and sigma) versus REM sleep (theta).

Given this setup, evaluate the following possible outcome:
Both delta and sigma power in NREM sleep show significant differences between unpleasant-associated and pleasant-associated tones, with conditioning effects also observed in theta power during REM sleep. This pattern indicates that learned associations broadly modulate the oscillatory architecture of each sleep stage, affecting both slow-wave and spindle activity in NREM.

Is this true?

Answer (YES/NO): NO